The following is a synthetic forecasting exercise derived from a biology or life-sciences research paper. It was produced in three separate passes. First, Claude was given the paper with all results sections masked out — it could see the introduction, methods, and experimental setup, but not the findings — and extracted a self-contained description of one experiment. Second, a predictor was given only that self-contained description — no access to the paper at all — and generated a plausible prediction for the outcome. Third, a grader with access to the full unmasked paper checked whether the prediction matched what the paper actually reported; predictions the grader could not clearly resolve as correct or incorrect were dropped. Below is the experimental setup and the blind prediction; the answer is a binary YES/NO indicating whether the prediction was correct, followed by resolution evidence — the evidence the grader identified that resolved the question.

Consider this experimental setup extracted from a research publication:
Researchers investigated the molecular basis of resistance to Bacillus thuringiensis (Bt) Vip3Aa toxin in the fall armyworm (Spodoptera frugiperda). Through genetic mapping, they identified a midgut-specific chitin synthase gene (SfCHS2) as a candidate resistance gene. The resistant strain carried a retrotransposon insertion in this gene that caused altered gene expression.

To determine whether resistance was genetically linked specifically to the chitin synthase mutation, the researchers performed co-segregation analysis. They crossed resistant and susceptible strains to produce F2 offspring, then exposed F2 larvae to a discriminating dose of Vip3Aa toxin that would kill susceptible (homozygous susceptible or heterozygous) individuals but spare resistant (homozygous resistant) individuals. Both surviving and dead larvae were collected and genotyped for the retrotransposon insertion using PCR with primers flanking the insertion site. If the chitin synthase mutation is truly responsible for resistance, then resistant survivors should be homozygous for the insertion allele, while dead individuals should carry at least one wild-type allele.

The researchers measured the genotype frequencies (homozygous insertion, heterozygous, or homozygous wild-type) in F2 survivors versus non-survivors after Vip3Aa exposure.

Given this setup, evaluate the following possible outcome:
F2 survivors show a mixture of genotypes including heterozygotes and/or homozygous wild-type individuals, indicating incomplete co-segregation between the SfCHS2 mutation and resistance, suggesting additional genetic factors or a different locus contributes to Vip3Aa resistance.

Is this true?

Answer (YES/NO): NO